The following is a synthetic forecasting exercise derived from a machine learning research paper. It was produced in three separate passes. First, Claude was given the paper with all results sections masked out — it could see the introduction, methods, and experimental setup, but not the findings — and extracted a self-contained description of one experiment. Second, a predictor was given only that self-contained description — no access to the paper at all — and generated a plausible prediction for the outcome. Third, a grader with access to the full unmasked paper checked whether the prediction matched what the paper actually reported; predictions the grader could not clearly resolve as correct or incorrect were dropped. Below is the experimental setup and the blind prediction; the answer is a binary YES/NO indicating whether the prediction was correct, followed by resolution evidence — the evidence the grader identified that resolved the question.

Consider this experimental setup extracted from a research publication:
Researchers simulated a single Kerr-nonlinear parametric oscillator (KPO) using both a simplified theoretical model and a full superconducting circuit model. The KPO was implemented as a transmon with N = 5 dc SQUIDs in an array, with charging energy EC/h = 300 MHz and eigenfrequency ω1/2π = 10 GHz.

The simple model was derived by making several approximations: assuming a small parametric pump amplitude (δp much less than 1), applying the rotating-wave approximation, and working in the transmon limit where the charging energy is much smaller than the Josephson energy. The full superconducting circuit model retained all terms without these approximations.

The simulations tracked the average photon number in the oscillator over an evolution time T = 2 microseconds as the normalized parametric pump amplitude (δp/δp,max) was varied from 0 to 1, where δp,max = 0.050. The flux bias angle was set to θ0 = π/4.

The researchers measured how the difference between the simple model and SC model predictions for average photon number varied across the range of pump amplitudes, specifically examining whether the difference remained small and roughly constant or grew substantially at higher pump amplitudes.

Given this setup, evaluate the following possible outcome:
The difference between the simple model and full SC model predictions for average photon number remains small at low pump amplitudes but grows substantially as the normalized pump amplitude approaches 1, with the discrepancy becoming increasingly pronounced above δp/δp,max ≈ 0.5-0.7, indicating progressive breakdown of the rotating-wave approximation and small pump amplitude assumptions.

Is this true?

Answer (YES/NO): NO